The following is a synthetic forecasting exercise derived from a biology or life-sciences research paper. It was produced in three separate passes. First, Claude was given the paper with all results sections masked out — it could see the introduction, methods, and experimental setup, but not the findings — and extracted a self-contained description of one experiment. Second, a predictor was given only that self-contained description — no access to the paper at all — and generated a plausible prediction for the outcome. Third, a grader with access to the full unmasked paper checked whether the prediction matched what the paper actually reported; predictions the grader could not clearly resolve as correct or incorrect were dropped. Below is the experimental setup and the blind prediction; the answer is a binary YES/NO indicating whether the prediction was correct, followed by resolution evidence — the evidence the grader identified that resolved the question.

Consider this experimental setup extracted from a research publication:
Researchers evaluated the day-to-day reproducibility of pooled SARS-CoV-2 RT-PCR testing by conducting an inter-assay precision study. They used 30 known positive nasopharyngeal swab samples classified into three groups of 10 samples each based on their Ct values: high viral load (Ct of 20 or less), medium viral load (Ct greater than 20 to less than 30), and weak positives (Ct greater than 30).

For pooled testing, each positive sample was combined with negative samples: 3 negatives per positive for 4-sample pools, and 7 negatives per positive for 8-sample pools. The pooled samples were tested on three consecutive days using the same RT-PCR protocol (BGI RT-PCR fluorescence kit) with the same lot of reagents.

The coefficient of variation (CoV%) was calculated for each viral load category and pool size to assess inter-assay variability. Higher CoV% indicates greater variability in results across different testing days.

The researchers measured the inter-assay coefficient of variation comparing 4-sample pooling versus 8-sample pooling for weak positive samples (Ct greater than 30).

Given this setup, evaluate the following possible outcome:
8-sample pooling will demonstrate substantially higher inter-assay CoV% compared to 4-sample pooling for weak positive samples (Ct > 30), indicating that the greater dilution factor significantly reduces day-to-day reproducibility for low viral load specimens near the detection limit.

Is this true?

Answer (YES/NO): NO